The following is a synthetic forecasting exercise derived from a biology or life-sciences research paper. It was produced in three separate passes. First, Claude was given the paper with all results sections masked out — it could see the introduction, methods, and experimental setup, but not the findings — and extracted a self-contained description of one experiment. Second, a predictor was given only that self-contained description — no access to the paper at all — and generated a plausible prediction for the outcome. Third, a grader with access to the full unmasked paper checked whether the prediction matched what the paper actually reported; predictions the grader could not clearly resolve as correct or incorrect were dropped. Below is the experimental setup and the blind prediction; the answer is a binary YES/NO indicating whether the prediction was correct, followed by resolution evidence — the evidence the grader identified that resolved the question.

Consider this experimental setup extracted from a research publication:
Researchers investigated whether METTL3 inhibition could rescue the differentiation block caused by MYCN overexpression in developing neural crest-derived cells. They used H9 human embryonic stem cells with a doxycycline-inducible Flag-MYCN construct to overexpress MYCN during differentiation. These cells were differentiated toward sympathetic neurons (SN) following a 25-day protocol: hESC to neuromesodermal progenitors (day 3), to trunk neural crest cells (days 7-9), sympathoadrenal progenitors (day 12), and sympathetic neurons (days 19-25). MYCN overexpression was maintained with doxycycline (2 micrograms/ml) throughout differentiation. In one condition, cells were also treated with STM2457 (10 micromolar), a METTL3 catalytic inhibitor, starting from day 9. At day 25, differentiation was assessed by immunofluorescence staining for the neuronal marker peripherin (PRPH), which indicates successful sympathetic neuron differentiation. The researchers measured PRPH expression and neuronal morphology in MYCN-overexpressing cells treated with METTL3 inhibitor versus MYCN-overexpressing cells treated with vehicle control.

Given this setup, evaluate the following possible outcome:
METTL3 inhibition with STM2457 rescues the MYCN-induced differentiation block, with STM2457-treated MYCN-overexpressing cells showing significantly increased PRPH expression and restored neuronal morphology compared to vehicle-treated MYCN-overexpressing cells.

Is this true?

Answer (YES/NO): YES